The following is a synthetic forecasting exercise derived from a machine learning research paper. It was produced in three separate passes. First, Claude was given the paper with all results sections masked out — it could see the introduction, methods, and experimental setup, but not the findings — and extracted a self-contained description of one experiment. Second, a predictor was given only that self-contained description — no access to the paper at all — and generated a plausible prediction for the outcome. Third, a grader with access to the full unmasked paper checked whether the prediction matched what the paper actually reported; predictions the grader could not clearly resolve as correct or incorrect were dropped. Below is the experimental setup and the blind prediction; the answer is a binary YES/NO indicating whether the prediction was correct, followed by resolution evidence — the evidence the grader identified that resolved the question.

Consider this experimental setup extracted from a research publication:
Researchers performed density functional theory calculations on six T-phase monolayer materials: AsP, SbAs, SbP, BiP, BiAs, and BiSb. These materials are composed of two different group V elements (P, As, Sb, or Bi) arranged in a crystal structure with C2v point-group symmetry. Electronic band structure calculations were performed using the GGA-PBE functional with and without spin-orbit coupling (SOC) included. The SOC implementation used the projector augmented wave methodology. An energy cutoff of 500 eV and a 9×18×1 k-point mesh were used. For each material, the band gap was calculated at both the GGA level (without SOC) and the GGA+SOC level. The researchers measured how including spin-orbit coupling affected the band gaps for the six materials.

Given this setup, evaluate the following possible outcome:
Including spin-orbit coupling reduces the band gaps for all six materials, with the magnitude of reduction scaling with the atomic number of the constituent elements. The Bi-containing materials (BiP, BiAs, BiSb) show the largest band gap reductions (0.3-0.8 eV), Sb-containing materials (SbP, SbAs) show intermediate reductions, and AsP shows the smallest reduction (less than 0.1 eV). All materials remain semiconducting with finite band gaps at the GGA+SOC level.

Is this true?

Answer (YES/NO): NO